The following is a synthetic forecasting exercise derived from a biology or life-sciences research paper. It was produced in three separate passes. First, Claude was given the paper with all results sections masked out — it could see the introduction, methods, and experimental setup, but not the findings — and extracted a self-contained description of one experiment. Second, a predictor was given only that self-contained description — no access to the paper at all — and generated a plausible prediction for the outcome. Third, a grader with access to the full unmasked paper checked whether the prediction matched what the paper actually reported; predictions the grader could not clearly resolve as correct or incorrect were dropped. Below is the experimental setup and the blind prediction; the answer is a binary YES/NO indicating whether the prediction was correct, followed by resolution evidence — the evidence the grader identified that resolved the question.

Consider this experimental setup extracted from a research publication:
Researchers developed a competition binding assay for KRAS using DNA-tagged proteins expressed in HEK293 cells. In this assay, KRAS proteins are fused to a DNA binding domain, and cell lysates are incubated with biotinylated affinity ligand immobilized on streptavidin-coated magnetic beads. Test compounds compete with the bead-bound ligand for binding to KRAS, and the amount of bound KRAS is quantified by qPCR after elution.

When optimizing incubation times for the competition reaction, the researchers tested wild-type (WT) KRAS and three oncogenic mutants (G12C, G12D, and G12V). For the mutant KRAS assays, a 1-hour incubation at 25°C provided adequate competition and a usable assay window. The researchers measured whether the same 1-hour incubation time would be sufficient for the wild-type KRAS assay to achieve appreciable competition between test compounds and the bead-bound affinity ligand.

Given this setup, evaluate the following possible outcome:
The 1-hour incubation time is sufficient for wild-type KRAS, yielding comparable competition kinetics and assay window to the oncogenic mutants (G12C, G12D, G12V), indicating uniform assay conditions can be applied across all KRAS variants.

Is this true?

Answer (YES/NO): NO